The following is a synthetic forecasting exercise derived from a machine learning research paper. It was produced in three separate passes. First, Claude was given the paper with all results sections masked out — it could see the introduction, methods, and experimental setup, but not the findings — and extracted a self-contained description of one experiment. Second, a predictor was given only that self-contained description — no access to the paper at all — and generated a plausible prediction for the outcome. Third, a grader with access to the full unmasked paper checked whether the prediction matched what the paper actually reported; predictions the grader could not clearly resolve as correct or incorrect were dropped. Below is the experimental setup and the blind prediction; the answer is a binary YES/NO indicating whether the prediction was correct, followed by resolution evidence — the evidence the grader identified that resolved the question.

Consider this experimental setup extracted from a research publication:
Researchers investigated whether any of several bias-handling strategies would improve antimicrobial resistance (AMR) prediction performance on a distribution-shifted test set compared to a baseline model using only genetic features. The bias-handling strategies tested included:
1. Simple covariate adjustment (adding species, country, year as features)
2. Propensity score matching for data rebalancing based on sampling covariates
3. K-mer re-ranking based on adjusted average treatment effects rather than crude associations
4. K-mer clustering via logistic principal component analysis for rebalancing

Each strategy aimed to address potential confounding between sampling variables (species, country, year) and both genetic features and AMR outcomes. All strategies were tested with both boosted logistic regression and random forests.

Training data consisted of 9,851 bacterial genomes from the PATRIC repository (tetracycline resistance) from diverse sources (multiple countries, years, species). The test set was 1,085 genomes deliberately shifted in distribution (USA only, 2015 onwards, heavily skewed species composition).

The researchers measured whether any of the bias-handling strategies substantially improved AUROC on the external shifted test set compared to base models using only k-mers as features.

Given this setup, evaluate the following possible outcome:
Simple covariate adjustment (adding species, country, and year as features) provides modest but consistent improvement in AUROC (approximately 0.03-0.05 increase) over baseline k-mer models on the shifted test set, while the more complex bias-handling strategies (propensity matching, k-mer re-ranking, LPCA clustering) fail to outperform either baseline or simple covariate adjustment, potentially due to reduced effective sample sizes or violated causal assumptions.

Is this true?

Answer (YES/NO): NO